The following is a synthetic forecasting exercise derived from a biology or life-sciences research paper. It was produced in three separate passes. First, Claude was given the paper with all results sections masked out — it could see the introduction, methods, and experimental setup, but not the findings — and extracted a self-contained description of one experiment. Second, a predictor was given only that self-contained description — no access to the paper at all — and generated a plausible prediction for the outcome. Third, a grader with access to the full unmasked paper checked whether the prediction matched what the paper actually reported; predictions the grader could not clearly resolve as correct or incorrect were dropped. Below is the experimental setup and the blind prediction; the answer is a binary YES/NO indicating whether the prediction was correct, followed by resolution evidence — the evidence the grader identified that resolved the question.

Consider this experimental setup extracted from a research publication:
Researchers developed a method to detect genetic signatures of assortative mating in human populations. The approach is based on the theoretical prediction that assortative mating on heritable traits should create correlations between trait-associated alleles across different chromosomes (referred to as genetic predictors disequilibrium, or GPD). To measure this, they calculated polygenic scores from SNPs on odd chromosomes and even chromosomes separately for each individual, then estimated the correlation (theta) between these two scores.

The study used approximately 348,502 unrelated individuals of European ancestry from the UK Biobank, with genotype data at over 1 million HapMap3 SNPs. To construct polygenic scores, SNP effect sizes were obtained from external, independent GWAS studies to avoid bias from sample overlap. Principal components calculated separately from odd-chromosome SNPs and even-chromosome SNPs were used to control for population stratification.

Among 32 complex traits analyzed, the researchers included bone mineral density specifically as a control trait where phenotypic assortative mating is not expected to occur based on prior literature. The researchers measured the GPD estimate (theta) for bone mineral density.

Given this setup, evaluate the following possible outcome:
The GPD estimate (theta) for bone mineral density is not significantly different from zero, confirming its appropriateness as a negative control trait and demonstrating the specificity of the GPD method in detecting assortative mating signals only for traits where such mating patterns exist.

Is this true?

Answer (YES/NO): YES